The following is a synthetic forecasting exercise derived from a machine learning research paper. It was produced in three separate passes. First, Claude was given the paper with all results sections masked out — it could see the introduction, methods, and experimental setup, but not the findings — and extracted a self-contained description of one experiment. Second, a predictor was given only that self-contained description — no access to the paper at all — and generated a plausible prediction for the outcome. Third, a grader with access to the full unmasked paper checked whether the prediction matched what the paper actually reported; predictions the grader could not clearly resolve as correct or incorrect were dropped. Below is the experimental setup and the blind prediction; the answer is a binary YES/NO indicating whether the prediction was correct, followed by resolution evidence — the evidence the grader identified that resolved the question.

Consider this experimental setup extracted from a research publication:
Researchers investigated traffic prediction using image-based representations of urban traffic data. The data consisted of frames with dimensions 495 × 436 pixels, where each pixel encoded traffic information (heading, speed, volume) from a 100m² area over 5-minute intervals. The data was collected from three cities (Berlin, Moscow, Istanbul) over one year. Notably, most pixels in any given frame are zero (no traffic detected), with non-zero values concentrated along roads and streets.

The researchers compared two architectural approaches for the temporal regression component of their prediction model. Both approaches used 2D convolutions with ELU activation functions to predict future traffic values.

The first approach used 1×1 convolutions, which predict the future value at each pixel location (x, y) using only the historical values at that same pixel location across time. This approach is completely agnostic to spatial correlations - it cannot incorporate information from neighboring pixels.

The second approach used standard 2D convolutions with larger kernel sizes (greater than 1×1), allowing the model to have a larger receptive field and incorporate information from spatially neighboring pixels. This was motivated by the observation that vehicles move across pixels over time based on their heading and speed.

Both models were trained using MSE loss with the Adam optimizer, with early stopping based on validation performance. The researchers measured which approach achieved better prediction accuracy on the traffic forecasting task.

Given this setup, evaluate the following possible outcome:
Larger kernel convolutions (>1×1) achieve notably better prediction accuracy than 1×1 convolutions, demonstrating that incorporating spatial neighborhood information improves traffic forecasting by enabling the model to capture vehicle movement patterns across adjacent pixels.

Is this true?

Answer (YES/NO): NO